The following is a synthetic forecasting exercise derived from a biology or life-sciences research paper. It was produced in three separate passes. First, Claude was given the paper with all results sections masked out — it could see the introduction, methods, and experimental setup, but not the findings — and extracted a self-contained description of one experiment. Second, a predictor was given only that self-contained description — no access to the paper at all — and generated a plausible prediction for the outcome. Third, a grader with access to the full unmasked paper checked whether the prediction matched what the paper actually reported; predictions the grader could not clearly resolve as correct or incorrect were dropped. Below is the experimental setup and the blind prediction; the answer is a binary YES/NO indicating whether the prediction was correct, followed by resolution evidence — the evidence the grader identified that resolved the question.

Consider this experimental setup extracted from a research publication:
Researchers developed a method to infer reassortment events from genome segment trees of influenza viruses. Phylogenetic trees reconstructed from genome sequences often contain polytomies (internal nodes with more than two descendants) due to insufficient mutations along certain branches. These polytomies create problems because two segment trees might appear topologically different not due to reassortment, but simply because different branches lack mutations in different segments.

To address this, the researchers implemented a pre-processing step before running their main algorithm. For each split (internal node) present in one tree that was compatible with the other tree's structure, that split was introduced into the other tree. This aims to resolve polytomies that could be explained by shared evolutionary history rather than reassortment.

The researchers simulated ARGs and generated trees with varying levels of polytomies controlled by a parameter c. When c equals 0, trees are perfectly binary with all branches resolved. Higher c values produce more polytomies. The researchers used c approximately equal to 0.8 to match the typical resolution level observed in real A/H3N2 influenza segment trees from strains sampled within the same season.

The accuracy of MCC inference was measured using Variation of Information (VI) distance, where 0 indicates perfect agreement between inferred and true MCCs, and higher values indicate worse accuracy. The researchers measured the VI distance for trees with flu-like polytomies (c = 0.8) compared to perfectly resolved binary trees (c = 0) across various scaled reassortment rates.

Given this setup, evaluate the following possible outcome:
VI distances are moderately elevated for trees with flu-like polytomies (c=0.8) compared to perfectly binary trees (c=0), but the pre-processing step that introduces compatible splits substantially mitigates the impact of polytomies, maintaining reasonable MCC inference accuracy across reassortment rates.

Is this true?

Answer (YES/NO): NO